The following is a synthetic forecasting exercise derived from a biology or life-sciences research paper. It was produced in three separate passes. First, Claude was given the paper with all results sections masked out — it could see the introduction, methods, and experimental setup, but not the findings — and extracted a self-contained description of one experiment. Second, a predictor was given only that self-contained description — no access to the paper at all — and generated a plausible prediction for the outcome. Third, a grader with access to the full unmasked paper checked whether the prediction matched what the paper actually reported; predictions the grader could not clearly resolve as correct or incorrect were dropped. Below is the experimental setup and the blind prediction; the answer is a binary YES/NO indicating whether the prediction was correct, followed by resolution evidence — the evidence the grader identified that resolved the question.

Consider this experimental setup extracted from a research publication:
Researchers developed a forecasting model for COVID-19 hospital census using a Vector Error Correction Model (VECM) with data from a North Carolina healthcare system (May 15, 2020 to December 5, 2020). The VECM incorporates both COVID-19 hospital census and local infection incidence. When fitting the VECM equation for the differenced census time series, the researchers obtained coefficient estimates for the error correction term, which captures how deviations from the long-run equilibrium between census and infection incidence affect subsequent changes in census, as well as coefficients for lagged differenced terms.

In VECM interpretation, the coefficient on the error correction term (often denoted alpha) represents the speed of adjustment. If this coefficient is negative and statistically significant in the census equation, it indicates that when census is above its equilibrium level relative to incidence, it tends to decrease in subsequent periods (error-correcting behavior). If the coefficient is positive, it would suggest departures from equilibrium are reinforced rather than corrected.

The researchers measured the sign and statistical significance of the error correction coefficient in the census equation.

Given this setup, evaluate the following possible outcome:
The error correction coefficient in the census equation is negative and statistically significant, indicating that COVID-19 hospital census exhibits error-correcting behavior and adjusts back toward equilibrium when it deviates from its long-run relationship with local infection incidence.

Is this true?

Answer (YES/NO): YES